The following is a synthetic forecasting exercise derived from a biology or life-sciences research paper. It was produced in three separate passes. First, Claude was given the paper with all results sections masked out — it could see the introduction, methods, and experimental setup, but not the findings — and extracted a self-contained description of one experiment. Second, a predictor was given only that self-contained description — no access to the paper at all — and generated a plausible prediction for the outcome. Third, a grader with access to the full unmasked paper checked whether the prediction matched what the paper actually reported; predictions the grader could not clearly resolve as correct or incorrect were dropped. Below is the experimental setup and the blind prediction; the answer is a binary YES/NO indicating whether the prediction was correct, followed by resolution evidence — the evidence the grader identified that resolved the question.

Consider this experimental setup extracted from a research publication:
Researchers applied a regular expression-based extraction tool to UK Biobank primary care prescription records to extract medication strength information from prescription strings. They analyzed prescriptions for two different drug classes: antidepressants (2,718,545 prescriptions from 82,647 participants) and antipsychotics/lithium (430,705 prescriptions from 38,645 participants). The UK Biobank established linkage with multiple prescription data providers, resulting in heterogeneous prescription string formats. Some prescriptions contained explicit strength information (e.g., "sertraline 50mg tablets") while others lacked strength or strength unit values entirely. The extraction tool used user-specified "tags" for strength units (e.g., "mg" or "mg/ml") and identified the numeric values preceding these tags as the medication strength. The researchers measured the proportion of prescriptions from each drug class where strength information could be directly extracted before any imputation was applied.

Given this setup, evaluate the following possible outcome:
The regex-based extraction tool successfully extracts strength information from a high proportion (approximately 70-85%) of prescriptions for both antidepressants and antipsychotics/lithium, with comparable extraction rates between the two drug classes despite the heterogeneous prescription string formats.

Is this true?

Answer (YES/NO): YES